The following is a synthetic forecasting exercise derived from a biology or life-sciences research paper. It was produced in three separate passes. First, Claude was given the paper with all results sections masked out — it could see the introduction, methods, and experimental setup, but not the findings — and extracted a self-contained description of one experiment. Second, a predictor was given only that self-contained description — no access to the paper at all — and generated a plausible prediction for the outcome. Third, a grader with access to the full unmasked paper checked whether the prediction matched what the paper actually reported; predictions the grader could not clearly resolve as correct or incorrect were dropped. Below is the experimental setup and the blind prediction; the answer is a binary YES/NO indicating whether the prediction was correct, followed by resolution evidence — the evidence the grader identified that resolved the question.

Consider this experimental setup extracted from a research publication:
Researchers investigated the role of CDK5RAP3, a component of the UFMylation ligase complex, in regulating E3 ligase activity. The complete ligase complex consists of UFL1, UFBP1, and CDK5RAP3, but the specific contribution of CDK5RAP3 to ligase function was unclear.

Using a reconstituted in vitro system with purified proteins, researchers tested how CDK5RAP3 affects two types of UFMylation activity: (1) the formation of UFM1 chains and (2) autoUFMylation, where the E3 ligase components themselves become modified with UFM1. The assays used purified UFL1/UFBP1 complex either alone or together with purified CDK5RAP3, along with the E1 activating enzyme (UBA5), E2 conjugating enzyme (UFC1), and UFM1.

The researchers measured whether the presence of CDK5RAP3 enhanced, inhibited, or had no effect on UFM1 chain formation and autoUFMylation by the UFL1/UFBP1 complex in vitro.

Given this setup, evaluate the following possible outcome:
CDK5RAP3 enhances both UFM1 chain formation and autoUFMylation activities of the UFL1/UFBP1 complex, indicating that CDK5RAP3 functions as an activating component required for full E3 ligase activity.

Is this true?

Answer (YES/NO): NO